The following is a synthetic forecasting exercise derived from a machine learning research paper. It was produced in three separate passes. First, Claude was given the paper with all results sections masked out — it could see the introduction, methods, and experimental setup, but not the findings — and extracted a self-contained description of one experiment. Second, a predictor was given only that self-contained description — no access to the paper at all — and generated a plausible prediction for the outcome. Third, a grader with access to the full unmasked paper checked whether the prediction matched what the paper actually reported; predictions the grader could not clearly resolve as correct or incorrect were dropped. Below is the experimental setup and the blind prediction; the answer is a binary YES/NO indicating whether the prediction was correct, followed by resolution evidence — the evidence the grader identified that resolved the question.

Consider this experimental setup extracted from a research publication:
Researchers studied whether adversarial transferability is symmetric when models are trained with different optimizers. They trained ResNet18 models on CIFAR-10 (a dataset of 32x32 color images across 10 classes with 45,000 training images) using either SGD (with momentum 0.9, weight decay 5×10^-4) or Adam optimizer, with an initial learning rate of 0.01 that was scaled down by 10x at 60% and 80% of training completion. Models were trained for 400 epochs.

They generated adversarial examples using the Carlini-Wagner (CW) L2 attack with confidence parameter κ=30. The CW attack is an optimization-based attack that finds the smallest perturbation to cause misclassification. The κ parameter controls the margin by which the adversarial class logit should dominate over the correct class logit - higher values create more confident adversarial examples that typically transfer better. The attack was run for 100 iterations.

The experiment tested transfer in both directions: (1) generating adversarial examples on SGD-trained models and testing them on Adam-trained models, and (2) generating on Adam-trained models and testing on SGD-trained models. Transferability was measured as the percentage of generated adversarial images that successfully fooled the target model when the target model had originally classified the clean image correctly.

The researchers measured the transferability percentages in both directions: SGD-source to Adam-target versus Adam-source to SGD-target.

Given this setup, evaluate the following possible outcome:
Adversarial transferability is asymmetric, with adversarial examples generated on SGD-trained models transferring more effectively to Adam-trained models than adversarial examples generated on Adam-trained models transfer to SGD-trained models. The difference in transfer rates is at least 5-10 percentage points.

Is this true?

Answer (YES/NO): YES